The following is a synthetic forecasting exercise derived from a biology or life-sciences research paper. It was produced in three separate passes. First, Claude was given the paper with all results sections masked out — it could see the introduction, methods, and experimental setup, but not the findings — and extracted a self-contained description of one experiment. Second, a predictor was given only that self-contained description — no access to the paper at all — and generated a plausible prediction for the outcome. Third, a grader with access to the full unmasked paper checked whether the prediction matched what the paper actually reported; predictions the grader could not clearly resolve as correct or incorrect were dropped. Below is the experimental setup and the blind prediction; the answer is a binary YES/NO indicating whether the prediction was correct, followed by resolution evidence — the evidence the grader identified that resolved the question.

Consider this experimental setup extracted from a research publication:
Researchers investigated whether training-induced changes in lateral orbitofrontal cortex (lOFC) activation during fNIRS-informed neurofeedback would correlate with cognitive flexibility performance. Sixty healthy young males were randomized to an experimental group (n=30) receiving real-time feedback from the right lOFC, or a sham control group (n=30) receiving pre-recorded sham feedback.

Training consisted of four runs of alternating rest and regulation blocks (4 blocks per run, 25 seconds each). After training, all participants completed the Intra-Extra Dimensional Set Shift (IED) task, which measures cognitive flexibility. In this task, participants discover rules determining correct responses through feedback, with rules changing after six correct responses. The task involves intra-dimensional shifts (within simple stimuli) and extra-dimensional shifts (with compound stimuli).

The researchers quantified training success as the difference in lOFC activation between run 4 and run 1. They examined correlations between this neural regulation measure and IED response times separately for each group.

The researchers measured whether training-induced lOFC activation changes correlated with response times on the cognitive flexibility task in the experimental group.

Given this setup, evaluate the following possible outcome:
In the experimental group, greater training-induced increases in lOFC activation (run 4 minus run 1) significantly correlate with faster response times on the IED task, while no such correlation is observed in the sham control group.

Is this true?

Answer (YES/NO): NO